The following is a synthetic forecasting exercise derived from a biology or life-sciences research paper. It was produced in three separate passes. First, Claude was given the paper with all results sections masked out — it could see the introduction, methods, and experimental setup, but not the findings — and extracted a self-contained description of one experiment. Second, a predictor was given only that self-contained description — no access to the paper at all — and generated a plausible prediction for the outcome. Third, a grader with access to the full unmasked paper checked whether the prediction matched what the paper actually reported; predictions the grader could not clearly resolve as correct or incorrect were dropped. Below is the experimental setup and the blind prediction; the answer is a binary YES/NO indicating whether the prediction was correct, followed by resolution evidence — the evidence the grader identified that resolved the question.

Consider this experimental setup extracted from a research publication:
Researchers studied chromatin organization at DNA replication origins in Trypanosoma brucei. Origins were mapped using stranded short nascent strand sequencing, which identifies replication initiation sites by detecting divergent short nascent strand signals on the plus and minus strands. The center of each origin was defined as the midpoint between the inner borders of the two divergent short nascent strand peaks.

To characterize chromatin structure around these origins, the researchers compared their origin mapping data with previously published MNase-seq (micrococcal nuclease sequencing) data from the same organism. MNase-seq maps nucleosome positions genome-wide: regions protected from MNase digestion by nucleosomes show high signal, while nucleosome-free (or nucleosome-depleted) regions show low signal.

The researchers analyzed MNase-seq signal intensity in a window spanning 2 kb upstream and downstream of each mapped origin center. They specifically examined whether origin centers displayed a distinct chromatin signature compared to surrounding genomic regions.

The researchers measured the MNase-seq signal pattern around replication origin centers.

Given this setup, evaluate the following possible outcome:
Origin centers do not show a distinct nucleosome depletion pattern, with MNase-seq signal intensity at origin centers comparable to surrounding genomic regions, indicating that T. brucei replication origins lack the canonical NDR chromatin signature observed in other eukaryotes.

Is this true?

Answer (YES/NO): NO